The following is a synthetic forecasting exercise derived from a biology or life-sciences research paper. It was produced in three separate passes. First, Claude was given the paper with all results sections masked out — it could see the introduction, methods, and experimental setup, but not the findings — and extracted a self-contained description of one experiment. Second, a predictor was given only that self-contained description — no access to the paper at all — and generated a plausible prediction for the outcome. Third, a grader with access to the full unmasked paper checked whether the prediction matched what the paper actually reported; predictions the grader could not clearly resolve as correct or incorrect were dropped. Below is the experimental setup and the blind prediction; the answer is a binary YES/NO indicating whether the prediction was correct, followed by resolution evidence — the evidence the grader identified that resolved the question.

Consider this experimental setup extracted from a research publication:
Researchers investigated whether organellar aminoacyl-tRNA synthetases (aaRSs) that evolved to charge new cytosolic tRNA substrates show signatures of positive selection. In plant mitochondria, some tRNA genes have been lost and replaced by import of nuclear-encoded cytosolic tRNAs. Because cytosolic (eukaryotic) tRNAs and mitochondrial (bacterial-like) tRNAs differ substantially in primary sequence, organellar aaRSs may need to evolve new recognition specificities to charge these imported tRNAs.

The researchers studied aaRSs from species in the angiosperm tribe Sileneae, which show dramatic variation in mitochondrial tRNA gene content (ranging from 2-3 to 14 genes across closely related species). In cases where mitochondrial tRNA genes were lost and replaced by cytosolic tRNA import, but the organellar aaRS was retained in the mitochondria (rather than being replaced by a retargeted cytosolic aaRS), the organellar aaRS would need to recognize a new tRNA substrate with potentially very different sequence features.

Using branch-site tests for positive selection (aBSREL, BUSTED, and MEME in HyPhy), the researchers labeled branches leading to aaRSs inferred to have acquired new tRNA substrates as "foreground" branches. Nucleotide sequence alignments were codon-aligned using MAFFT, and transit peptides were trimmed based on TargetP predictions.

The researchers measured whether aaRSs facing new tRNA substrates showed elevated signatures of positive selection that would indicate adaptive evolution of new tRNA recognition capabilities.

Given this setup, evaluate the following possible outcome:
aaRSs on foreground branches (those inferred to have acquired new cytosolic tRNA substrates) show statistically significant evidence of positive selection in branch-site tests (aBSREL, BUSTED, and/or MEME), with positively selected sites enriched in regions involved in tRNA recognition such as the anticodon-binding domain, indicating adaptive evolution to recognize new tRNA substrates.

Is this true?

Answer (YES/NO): NO